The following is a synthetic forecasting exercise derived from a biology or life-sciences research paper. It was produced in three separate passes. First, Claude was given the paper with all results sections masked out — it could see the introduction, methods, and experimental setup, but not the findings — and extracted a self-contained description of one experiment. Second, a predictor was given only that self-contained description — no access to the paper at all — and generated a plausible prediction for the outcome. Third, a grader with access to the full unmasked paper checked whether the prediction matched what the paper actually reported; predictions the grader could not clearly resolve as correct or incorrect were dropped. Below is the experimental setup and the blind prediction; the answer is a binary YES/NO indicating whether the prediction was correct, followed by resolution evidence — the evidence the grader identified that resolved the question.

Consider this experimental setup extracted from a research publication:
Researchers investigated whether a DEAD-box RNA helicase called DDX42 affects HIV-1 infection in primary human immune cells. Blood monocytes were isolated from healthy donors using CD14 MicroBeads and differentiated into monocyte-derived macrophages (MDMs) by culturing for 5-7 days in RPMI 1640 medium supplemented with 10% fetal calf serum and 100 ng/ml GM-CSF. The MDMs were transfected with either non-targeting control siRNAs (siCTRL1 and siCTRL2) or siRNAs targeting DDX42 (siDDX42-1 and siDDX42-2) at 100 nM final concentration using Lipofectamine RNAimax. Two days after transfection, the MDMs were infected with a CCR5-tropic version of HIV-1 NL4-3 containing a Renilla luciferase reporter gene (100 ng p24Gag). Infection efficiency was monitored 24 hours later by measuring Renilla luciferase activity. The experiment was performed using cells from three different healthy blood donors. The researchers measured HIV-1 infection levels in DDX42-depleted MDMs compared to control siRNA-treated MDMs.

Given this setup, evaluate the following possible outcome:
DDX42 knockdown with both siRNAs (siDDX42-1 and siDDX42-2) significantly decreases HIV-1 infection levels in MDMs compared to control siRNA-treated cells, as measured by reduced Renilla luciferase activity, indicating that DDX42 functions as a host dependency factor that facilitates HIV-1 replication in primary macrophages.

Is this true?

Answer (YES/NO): NO